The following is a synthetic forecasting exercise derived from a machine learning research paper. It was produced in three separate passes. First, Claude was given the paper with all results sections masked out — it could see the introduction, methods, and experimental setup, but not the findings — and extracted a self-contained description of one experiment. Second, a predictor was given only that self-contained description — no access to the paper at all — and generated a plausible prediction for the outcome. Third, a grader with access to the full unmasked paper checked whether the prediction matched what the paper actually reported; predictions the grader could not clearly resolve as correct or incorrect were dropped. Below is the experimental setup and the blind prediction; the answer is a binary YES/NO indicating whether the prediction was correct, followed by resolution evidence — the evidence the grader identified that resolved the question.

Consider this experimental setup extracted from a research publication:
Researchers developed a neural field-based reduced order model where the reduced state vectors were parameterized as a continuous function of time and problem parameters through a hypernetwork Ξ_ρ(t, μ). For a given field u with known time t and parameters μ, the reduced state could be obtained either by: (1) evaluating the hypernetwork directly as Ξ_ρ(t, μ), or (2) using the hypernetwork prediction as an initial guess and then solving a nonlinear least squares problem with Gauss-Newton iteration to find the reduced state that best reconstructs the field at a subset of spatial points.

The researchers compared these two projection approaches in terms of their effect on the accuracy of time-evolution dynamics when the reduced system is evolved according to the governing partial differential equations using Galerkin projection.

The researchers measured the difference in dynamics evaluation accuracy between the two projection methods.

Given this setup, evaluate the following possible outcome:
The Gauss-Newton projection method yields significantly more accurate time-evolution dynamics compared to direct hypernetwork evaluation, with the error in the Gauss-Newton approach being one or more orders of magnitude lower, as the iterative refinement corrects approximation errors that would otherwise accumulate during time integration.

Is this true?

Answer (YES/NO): NO